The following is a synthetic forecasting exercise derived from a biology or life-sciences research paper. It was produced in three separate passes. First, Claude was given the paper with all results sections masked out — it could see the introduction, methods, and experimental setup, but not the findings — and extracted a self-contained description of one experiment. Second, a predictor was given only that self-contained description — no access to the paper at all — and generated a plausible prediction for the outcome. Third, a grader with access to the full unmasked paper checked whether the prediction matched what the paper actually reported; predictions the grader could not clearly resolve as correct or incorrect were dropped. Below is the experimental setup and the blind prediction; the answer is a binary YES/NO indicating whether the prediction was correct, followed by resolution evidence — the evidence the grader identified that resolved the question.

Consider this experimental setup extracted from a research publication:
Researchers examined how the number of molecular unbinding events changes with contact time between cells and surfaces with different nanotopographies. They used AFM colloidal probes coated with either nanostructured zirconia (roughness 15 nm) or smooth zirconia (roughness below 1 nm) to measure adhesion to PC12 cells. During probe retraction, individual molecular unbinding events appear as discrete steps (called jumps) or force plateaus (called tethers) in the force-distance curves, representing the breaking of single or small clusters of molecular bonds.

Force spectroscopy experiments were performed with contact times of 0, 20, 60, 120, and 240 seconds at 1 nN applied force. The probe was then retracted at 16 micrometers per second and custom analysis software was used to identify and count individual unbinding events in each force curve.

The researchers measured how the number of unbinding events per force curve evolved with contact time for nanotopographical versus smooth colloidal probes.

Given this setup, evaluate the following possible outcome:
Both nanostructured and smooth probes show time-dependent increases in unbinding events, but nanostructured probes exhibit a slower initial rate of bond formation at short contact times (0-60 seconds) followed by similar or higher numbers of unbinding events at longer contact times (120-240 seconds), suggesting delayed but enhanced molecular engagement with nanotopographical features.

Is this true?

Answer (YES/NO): NO